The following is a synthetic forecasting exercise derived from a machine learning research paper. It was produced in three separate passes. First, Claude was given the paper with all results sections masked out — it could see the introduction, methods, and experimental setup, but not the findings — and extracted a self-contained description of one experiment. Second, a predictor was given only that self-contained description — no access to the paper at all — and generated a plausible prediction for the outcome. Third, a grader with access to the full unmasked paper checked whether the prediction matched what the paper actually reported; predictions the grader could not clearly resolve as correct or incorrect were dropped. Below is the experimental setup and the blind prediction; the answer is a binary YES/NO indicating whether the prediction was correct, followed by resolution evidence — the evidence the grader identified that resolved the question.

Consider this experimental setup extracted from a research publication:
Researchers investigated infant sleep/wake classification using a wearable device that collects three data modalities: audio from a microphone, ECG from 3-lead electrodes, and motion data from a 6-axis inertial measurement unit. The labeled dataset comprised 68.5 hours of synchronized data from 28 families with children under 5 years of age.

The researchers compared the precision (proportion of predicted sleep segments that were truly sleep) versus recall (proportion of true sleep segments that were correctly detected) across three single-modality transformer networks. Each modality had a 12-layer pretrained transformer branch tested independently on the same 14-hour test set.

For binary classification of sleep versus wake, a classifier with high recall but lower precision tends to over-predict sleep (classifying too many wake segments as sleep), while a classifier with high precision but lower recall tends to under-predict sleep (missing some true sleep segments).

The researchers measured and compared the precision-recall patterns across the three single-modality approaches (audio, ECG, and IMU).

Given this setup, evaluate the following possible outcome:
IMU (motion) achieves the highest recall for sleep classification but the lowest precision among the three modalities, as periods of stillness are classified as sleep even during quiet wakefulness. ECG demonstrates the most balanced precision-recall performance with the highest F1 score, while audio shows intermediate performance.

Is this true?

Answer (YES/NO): NO